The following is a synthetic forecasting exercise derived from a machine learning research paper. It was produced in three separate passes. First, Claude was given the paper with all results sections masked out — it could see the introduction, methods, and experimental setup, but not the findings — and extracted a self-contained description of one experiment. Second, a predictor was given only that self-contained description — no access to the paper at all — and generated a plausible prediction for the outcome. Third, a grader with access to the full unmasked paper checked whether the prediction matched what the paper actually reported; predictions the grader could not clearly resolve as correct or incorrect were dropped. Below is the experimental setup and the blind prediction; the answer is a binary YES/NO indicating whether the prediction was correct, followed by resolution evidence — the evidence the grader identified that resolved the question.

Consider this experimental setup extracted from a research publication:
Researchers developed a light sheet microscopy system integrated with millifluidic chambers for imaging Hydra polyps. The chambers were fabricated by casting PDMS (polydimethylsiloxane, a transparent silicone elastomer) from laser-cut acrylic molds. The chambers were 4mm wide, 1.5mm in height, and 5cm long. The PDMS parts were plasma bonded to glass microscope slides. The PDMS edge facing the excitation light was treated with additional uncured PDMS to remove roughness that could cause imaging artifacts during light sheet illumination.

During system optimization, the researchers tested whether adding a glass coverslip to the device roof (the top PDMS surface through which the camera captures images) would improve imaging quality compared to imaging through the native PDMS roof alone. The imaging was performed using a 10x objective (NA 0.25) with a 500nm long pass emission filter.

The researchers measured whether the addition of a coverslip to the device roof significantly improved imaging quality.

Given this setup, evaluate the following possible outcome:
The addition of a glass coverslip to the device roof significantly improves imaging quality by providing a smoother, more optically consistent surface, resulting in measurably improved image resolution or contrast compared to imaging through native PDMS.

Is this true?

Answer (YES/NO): NO